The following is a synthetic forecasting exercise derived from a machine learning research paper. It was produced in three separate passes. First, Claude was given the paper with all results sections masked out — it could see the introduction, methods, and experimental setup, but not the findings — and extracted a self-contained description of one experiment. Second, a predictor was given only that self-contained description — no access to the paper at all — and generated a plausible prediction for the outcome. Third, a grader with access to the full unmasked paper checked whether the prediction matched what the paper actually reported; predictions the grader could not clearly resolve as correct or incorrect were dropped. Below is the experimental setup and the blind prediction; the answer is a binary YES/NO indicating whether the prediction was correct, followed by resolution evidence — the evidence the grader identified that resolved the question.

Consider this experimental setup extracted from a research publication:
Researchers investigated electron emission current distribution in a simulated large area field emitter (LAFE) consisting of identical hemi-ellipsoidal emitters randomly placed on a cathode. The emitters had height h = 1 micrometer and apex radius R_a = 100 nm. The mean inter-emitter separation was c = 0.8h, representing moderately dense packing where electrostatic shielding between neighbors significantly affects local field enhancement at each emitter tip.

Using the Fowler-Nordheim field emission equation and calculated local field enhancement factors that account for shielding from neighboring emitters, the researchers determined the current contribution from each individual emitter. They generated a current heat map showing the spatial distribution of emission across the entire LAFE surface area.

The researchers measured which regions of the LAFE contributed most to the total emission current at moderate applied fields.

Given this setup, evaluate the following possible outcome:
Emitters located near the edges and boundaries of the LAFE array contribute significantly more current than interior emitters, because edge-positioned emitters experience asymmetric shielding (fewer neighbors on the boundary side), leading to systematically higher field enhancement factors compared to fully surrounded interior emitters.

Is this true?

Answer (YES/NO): YES